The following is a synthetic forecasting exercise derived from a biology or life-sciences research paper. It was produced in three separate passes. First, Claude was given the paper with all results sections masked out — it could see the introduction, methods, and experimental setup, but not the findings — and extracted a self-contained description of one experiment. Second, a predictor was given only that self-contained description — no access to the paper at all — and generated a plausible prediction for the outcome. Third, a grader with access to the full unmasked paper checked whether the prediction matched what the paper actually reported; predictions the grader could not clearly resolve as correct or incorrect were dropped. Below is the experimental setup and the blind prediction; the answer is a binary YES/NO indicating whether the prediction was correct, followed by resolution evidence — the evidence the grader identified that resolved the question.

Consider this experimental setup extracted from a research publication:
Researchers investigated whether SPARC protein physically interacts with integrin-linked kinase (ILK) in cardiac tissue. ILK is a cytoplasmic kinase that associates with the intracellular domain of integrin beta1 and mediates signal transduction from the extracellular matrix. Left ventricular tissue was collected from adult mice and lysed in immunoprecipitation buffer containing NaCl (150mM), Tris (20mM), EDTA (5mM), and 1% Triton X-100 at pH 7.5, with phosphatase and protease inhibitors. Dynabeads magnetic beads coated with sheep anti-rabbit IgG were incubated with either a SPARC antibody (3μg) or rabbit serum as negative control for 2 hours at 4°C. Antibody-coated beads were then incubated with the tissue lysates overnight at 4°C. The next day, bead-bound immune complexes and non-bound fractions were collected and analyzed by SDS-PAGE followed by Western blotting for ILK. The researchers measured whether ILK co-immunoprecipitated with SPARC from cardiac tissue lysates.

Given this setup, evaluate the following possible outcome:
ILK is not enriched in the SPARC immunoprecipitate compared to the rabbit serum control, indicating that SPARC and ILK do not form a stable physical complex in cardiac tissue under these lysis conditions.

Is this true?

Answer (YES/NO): NO